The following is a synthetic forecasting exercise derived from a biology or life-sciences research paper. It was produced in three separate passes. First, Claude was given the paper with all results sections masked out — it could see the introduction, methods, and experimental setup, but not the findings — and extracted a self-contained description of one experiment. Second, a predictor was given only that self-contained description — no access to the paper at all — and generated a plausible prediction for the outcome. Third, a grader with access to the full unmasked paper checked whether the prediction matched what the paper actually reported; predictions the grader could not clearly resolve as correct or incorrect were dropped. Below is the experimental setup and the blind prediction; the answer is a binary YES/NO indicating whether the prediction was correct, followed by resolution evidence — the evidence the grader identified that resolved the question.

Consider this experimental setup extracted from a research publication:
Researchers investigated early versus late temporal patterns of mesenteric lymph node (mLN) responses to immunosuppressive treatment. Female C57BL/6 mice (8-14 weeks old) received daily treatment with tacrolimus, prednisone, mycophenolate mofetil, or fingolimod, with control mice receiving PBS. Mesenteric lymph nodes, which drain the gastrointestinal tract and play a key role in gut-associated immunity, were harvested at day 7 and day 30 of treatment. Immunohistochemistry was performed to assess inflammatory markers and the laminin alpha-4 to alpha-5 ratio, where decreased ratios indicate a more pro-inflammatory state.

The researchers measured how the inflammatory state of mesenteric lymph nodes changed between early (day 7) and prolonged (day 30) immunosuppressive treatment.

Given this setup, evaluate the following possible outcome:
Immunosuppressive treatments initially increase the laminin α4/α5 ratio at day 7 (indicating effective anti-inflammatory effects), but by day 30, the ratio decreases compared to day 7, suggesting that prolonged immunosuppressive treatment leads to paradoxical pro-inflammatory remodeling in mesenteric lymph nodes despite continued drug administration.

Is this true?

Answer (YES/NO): NO